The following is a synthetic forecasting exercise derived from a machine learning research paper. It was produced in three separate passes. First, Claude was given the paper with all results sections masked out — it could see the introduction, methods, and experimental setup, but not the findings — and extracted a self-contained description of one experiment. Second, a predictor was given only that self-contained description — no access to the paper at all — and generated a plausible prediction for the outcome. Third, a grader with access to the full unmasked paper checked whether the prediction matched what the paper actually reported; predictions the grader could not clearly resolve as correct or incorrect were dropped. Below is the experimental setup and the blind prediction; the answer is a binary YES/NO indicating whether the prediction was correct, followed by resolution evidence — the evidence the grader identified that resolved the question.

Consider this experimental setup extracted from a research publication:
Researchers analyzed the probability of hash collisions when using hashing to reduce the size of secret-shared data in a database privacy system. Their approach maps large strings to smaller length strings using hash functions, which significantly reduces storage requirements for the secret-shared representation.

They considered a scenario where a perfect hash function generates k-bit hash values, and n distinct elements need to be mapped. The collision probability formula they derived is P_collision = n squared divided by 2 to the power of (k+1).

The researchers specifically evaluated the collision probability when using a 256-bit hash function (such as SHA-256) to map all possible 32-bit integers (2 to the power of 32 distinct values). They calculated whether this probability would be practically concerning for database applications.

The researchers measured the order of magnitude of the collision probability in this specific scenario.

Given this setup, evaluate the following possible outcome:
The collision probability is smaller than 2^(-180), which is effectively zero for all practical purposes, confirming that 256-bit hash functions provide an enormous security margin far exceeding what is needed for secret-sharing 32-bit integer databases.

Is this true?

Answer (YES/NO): YES